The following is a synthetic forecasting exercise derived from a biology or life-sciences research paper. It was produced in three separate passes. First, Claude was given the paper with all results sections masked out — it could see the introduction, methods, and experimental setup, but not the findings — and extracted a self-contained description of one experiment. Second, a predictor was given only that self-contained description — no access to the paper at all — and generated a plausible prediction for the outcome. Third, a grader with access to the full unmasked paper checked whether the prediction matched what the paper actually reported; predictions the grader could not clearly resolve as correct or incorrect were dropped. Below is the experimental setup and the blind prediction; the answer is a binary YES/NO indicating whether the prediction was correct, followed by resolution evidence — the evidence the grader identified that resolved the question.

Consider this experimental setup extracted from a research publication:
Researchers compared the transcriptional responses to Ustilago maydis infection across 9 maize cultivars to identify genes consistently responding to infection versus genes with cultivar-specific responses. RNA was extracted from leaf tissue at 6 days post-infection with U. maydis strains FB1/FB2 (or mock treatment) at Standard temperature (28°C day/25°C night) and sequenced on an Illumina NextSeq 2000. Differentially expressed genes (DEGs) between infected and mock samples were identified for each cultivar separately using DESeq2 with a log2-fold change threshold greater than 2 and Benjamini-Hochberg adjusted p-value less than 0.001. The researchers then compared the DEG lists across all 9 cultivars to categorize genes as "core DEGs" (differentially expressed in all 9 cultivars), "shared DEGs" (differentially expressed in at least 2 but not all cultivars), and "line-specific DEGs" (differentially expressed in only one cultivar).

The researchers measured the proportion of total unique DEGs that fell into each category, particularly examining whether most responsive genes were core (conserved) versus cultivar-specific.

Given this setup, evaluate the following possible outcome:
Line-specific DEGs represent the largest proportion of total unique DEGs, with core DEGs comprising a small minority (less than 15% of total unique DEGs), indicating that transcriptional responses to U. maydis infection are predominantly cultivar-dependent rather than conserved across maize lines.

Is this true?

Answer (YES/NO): NO